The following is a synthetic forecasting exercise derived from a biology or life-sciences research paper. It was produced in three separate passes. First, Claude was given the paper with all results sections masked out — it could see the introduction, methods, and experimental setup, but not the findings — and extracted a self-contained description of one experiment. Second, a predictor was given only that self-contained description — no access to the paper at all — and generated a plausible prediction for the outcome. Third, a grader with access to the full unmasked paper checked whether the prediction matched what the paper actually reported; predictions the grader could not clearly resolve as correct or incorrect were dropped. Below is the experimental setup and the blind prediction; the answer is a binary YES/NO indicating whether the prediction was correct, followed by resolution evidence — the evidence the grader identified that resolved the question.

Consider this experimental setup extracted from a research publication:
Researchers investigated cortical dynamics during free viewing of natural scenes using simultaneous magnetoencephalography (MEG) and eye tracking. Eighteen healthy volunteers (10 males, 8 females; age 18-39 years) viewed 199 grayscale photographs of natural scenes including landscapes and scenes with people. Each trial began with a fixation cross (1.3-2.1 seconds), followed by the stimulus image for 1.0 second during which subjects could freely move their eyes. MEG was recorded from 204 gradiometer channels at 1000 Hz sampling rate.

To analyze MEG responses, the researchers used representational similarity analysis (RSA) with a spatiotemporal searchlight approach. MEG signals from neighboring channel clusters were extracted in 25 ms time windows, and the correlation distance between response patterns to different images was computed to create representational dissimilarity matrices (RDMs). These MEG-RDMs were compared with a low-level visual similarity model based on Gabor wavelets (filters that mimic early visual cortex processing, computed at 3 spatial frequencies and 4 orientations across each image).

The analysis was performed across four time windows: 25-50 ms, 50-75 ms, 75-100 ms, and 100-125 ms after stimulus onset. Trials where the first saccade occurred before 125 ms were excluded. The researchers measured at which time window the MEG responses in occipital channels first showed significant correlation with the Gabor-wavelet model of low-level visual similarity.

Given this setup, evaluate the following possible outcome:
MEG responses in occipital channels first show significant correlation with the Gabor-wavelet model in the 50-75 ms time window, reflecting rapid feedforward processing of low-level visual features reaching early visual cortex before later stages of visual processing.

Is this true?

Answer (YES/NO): YES